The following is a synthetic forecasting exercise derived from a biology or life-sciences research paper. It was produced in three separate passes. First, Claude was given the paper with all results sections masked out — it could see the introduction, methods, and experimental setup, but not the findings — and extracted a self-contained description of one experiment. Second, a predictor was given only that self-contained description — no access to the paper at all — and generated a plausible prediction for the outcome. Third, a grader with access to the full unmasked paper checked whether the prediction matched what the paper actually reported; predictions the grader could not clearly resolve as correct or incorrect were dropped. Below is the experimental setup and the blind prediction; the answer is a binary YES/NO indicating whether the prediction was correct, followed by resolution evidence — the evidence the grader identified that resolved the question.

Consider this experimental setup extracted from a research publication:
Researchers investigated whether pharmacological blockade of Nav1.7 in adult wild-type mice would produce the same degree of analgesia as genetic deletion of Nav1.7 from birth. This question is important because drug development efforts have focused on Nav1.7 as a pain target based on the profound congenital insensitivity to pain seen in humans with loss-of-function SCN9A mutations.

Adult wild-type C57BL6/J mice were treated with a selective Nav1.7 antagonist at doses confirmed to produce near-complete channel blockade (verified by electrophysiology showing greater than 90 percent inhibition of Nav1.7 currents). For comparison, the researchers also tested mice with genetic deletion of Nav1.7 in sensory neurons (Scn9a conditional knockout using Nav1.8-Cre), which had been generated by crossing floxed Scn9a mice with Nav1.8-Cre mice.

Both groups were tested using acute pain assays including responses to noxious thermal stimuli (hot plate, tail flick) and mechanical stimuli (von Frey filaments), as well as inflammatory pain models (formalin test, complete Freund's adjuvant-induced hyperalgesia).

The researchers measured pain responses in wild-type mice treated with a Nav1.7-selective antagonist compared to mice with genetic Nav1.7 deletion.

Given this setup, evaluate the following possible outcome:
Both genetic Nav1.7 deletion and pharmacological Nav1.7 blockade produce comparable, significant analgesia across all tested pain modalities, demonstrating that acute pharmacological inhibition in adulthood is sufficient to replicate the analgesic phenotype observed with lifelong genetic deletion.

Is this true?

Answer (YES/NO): NO